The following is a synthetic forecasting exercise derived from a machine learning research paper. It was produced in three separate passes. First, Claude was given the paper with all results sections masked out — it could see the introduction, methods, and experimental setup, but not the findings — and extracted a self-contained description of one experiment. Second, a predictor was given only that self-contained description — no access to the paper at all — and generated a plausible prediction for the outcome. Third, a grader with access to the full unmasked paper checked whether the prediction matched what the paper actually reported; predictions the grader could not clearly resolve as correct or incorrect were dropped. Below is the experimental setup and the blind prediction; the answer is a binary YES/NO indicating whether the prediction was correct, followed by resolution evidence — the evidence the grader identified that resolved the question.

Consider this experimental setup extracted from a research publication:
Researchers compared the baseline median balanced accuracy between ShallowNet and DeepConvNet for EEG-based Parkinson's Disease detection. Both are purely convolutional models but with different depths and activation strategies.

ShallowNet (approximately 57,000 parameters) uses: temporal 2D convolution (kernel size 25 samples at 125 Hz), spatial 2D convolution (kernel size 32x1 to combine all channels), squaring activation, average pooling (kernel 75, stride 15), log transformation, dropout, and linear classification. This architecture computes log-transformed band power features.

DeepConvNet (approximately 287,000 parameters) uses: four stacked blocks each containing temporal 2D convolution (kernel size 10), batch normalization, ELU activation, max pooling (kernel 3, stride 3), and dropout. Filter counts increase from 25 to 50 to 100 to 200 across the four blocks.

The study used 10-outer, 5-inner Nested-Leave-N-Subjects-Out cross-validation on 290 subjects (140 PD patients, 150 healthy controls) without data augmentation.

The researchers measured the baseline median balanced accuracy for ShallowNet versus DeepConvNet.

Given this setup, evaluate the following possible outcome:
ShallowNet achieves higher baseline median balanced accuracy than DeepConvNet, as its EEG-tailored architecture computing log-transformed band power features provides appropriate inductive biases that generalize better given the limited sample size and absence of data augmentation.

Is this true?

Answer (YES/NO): YES